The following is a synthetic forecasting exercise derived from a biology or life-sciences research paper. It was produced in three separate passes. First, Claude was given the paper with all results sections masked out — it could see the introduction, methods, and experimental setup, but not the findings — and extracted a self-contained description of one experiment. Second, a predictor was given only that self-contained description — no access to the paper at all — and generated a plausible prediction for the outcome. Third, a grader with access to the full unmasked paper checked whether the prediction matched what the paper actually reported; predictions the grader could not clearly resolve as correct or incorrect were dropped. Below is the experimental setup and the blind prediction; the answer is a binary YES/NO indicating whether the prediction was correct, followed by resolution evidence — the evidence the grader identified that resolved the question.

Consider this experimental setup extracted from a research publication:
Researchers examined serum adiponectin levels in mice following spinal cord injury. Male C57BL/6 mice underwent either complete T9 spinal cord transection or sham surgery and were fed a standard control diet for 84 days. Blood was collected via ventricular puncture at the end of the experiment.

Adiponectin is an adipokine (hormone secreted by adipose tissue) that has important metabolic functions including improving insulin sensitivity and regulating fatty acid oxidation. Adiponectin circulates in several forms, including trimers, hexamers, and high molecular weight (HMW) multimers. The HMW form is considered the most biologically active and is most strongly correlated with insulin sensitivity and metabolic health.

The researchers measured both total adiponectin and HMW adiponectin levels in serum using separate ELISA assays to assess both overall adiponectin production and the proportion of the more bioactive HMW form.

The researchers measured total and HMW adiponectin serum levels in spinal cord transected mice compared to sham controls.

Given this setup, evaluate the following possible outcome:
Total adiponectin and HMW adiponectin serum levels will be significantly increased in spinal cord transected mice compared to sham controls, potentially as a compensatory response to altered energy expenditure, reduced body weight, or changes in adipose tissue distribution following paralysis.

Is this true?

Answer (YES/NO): NO